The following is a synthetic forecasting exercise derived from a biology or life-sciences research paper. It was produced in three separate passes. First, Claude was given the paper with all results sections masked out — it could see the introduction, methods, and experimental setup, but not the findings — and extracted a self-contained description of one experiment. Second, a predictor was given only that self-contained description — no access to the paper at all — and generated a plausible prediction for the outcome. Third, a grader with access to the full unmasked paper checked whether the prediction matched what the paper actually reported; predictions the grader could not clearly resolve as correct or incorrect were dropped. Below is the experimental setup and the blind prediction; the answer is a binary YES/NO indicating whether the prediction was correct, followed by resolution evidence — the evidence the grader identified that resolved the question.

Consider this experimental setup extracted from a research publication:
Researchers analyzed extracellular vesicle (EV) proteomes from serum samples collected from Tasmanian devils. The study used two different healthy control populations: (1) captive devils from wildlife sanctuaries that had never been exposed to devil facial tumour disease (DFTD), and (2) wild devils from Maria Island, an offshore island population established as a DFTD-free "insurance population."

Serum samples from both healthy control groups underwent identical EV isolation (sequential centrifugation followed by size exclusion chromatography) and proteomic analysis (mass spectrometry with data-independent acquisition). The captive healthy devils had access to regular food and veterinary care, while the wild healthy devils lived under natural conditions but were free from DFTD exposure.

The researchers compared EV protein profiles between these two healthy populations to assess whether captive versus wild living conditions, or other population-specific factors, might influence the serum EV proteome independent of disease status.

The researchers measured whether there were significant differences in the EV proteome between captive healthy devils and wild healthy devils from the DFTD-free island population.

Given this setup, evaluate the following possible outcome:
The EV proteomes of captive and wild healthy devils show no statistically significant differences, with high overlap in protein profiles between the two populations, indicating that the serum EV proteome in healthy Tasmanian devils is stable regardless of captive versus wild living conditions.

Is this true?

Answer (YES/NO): NO